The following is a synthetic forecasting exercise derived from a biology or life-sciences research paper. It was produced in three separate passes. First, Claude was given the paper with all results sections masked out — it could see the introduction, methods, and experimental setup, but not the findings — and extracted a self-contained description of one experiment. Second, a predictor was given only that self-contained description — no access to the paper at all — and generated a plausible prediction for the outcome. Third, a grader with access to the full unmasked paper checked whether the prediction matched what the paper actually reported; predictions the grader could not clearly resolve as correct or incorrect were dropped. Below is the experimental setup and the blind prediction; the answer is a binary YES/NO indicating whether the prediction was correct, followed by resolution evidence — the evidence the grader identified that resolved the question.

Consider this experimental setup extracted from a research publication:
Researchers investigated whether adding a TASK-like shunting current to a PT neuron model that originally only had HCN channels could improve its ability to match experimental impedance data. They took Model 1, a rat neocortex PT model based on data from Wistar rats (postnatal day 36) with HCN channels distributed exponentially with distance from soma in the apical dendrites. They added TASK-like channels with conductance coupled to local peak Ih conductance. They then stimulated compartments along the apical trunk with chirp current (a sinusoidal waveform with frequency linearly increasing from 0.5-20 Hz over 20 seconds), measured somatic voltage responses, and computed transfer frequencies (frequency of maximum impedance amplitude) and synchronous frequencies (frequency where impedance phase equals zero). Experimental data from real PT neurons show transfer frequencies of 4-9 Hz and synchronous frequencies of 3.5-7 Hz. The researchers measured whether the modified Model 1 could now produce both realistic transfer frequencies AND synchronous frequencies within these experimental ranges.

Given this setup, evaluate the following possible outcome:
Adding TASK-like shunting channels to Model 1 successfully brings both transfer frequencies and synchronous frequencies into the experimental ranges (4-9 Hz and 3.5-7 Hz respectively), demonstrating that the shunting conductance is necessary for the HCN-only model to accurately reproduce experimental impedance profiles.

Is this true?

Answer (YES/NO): YES